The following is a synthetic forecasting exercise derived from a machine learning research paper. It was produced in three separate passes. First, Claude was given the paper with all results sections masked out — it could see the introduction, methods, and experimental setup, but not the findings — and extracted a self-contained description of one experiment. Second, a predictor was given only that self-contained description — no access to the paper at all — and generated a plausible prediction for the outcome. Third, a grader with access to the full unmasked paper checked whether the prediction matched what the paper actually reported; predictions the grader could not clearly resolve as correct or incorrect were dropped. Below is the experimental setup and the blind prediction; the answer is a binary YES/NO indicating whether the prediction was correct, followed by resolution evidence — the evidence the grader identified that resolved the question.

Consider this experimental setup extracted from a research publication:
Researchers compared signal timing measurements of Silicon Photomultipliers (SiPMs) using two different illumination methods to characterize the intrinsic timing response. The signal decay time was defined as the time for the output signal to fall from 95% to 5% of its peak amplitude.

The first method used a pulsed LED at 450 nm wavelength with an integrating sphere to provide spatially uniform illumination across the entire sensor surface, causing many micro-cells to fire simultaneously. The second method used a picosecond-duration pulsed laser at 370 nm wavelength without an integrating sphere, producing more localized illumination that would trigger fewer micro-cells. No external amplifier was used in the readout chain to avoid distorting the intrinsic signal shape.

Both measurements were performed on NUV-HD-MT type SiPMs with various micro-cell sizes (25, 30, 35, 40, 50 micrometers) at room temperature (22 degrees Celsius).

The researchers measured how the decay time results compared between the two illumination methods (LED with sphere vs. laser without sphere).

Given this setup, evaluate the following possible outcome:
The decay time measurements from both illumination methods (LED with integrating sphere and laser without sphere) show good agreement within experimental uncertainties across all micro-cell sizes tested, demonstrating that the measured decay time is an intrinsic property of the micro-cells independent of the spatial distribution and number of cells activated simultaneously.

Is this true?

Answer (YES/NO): NO